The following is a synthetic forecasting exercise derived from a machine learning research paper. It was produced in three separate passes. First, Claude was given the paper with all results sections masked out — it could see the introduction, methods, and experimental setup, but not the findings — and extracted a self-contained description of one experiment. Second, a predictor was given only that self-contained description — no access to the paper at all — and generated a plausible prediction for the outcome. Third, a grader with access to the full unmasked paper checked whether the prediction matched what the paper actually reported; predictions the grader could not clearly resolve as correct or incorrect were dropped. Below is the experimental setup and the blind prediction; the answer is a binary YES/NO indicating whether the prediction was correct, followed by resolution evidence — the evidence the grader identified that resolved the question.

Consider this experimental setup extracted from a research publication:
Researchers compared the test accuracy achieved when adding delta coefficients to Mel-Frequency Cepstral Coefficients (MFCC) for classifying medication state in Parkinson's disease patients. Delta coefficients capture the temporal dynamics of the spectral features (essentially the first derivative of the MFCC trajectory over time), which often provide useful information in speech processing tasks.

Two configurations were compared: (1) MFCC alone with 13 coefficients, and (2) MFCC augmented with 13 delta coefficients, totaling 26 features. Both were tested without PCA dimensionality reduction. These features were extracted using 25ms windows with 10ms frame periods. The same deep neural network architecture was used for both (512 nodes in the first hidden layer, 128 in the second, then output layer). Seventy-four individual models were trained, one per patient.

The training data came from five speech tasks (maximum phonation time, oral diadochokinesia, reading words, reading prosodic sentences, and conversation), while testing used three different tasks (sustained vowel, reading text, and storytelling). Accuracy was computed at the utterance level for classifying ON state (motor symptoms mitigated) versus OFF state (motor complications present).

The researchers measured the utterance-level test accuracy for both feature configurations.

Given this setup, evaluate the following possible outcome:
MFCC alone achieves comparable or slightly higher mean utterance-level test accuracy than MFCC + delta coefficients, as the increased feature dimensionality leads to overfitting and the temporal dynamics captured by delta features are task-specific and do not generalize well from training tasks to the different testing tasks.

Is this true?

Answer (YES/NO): YES